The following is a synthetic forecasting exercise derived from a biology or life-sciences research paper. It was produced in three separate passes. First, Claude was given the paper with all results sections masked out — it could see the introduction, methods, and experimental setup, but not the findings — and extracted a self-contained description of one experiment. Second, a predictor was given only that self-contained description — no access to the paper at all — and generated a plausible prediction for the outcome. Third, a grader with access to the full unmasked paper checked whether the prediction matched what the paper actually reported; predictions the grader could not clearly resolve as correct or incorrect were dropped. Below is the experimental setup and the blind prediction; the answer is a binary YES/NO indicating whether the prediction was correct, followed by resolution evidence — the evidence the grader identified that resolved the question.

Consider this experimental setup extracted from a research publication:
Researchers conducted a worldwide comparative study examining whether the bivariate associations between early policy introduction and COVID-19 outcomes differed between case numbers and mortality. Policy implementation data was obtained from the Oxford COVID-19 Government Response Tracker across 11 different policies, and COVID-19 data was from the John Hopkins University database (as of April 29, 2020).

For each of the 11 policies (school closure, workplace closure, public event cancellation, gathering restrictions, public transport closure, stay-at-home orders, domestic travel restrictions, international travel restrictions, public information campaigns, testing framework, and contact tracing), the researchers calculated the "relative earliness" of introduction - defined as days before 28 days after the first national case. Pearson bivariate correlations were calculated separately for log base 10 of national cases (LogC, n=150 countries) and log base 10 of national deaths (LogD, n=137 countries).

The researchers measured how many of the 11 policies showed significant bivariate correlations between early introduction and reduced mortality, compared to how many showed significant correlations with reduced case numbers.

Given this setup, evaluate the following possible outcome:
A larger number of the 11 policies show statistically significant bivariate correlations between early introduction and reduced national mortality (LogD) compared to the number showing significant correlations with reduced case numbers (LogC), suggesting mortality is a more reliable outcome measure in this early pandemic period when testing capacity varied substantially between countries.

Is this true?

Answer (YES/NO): NO